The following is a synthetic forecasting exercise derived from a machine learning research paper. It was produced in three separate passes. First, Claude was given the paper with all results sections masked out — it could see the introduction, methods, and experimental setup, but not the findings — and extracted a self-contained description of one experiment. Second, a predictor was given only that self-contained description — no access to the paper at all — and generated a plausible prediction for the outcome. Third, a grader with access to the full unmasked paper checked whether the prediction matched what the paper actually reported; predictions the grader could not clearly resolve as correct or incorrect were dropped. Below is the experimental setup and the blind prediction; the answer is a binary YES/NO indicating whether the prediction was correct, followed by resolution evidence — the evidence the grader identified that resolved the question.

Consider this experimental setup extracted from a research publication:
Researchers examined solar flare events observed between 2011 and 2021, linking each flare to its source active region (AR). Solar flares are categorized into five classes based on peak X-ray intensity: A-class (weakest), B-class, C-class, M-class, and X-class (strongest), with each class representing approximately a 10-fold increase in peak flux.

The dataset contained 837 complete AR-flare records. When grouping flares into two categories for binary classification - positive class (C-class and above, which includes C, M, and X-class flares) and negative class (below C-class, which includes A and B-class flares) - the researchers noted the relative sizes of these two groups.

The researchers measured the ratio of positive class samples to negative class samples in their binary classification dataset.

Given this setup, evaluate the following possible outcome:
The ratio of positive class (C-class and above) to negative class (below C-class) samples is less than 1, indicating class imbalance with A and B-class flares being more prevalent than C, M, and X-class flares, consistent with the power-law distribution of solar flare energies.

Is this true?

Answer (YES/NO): NO